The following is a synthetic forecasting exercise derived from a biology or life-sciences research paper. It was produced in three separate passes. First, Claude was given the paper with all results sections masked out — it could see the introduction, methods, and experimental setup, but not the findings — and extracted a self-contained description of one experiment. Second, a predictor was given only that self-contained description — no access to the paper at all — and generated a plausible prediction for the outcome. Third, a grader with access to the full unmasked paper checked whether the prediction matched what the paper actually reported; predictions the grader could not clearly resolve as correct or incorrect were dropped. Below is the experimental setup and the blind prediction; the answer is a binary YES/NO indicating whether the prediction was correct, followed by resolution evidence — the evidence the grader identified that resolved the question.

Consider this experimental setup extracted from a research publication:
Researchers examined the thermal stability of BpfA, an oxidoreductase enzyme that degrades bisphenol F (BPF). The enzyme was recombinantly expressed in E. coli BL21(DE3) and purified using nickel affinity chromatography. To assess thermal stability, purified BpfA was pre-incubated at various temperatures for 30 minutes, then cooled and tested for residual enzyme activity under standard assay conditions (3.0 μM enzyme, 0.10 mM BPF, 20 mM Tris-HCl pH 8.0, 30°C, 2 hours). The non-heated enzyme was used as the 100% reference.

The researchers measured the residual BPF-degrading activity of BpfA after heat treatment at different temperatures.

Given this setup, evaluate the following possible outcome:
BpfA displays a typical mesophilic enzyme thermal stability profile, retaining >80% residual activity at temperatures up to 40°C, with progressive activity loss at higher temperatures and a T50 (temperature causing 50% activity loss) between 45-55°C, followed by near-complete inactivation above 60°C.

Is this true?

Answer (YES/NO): NO